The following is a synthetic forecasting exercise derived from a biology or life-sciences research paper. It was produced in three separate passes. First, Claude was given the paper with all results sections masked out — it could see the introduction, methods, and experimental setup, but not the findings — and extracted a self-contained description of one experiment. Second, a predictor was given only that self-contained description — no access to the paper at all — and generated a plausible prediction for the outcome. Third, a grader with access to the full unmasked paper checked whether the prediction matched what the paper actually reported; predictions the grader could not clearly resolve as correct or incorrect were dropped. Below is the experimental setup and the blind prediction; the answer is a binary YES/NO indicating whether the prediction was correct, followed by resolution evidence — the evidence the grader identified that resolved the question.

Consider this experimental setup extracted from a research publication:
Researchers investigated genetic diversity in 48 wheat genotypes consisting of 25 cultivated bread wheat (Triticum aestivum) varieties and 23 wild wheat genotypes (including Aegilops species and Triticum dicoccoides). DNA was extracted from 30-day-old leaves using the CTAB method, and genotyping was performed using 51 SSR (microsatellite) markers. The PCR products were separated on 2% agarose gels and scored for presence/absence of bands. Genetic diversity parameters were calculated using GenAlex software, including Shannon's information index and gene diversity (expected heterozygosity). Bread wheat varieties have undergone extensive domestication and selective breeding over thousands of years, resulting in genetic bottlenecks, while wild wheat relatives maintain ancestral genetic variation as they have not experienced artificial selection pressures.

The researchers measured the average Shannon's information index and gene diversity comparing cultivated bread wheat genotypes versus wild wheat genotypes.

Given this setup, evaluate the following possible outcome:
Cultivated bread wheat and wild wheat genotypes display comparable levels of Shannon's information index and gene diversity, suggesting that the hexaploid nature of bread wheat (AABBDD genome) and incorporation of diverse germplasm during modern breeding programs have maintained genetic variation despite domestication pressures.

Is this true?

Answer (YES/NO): NO